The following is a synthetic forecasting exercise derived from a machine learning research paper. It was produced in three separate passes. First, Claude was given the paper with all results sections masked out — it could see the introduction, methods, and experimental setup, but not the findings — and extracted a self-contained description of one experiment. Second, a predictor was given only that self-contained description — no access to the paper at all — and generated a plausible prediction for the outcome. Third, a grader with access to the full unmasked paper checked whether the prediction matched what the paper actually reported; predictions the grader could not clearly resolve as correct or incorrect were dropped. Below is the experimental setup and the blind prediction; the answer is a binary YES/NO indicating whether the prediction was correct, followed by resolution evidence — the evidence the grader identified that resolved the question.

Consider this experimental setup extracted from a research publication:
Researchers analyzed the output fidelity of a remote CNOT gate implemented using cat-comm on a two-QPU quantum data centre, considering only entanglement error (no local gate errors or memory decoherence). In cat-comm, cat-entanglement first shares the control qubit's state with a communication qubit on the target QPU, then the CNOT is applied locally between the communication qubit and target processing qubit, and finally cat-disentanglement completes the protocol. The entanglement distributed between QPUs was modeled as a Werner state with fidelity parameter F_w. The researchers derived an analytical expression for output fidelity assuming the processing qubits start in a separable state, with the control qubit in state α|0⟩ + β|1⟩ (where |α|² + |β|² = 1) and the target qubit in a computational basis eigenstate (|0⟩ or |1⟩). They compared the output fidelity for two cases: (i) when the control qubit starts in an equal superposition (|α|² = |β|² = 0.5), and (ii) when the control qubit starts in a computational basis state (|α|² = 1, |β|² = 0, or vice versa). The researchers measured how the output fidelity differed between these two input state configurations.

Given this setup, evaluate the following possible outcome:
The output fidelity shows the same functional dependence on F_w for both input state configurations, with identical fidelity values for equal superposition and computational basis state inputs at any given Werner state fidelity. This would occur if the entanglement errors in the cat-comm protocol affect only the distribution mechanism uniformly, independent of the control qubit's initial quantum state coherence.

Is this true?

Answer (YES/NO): NO